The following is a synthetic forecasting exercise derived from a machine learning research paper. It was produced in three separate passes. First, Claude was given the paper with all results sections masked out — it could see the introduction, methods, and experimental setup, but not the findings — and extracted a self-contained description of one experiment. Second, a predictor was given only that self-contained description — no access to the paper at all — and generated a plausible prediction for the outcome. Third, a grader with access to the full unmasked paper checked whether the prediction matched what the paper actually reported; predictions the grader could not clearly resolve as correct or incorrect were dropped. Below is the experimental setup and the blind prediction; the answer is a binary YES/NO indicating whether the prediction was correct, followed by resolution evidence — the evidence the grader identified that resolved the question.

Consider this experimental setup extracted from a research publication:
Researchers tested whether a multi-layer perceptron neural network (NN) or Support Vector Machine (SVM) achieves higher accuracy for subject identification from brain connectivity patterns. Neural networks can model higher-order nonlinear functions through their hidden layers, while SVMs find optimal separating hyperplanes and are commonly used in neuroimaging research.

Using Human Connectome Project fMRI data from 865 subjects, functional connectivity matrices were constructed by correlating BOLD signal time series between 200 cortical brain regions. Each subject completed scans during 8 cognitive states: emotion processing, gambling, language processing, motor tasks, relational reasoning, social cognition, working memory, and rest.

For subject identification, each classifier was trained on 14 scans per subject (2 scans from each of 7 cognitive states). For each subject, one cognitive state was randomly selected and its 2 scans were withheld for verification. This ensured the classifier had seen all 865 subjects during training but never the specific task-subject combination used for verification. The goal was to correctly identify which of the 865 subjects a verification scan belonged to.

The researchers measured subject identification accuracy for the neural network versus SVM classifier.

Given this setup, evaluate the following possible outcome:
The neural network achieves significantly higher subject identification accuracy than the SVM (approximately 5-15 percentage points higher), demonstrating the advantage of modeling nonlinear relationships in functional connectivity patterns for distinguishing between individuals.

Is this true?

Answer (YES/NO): NO